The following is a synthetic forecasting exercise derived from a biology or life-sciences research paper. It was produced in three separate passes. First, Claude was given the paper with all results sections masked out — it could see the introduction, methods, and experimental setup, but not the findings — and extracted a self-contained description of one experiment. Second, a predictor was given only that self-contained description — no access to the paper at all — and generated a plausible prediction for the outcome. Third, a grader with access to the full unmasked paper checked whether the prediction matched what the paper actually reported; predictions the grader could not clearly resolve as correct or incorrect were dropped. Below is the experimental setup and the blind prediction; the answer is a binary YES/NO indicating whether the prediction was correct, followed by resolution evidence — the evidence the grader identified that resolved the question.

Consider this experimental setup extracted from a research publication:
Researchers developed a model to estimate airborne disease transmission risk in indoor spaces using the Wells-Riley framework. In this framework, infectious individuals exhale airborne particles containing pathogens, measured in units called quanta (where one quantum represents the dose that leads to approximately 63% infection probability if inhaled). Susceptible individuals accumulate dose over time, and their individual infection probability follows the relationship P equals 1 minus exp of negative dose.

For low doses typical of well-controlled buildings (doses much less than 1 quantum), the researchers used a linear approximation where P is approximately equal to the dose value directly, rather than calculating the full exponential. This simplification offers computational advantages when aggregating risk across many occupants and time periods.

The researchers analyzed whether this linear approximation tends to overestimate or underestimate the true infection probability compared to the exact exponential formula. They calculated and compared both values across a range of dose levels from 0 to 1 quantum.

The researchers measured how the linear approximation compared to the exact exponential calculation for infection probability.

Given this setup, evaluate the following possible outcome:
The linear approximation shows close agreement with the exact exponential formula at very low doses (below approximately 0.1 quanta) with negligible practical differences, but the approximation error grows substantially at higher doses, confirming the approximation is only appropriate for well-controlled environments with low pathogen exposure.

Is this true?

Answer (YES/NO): NO